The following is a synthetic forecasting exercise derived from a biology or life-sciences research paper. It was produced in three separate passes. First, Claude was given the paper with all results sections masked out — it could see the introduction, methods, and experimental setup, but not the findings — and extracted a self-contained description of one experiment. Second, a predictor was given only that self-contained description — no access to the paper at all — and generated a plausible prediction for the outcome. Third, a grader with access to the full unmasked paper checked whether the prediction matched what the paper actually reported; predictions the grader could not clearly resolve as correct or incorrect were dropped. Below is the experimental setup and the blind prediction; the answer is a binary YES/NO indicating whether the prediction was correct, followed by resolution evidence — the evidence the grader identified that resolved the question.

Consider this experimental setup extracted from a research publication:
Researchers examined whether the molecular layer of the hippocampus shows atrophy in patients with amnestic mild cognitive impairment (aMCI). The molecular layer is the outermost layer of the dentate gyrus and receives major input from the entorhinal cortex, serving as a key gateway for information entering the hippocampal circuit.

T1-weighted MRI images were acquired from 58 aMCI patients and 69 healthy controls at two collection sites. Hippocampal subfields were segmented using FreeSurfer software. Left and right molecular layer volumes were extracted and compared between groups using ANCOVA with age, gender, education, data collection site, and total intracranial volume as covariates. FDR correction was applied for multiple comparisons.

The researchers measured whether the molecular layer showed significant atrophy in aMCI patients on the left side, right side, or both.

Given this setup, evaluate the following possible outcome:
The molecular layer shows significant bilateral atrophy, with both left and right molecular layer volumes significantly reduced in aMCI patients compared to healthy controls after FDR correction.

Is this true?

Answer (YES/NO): NO